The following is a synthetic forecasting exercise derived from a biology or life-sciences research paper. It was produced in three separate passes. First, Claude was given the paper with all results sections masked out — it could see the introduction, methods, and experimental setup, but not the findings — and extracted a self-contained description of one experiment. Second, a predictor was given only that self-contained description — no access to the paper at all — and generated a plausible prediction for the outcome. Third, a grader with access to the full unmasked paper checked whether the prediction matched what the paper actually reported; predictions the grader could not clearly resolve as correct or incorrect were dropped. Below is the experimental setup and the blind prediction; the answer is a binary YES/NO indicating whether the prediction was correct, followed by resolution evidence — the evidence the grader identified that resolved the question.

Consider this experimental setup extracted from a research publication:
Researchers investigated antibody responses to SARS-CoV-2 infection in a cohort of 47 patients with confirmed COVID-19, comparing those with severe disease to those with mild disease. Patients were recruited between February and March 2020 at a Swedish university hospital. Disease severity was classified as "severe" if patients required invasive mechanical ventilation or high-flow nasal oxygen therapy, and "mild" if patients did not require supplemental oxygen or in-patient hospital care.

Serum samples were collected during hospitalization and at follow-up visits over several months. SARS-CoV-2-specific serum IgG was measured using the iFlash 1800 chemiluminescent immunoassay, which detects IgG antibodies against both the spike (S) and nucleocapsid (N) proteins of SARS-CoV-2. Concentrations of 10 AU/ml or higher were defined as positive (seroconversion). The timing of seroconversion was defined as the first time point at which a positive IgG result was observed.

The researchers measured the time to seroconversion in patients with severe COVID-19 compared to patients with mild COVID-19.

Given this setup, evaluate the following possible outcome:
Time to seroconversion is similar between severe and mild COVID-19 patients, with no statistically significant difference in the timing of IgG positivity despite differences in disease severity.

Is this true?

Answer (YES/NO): NO